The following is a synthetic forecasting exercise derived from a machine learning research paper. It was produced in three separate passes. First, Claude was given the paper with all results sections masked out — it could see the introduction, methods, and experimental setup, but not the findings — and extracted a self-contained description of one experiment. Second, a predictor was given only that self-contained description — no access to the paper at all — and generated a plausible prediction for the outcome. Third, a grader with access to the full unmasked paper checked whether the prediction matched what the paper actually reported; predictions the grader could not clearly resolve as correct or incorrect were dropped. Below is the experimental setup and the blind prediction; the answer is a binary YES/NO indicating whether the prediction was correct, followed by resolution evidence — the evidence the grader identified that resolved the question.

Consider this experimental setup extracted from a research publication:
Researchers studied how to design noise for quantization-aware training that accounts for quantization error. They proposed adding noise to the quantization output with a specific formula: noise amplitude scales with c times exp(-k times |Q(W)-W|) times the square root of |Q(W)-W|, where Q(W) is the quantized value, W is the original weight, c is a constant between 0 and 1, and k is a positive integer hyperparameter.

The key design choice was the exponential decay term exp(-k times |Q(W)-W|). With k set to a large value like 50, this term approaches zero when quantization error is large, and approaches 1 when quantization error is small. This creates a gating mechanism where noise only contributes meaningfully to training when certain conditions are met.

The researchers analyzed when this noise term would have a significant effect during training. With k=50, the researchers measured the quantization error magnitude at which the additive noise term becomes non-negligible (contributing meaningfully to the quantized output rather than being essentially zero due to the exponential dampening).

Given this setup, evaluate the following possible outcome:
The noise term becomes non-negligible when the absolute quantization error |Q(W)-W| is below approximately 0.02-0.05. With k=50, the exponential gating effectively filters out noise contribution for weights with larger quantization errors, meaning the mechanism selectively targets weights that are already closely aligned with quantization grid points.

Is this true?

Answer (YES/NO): NO